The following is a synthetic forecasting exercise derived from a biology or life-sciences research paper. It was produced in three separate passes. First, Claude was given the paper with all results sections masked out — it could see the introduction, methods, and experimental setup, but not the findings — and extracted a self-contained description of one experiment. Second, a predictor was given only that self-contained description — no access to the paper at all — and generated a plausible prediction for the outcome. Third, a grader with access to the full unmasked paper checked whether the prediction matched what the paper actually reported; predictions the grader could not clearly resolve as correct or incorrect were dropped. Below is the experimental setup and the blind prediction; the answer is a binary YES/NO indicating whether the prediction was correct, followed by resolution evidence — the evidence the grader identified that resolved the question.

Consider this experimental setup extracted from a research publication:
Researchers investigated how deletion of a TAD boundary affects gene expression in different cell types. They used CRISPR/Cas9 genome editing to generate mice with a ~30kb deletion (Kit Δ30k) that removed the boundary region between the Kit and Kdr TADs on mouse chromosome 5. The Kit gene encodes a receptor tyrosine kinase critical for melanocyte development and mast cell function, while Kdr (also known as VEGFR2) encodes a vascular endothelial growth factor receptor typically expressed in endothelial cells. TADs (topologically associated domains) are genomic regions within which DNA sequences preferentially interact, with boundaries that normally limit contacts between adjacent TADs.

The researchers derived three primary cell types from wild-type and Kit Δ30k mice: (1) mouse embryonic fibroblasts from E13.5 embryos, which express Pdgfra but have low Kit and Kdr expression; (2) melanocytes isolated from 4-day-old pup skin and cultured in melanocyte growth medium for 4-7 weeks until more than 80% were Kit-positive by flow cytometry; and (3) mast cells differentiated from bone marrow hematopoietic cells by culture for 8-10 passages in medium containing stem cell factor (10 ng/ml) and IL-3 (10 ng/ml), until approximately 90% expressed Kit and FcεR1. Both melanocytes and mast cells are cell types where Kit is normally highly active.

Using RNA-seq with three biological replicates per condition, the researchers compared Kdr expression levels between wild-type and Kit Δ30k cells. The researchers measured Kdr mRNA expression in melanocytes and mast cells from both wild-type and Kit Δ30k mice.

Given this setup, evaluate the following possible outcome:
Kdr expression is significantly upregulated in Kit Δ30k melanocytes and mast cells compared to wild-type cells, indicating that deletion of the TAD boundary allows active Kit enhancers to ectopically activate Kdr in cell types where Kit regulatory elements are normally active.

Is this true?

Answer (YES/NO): NO